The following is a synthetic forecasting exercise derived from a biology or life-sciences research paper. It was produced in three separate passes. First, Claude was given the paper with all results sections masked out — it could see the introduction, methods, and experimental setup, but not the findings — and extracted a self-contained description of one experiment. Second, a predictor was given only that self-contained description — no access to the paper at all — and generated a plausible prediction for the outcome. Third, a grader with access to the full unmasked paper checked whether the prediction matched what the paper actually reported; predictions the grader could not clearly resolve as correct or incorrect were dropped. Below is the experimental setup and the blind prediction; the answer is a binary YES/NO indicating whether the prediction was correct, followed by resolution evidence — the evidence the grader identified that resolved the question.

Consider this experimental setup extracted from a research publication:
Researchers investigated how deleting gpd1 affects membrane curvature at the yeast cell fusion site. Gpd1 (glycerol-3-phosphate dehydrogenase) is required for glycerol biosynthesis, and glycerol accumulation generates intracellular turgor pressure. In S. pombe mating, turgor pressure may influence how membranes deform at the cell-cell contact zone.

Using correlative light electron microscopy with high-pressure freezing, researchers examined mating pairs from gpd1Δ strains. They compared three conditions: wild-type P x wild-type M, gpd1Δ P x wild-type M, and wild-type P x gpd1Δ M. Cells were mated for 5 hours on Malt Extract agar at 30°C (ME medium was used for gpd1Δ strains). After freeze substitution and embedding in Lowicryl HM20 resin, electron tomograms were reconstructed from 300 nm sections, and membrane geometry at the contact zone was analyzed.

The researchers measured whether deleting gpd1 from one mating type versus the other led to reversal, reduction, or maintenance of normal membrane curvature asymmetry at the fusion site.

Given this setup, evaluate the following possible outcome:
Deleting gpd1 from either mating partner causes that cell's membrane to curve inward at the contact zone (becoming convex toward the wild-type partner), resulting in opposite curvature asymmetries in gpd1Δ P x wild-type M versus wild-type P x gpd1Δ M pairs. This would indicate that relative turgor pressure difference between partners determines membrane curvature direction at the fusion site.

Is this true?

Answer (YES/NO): NO